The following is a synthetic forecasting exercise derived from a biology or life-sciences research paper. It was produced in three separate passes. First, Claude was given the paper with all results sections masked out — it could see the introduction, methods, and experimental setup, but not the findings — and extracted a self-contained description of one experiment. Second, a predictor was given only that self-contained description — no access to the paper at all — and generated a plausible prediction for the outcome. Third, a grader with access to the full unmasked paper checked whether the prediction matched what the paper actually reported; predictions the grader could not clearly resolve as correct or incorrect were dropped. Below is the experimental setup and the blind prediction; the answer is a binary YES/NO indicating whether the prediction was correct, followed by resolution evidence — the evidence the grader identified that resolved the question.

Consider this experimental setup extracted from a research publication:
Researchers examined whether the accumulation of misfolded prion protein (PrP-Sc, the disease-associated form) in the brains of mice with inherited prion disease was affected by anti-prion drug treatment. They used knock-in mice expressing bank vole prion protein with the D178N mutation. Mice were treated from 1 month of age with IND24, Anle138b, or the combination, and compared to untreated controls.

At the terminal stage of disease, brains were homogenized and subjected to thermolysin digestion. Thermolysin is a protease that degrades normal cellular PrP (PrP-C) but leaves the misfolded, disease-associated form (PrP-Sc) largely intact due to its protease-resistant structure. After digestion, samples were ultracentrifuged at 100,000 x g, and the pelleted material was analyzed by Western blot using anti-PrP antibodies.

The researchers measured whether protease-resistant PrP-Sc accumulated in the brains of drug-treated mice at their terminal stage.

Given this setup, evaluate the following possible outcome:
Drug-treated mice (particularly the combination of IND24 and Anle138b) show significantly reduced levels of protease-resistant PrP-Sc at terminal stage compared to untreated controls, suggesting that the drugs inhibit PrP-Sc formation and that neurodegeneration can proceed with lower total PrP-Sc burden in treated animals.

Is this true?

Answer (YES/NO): NO